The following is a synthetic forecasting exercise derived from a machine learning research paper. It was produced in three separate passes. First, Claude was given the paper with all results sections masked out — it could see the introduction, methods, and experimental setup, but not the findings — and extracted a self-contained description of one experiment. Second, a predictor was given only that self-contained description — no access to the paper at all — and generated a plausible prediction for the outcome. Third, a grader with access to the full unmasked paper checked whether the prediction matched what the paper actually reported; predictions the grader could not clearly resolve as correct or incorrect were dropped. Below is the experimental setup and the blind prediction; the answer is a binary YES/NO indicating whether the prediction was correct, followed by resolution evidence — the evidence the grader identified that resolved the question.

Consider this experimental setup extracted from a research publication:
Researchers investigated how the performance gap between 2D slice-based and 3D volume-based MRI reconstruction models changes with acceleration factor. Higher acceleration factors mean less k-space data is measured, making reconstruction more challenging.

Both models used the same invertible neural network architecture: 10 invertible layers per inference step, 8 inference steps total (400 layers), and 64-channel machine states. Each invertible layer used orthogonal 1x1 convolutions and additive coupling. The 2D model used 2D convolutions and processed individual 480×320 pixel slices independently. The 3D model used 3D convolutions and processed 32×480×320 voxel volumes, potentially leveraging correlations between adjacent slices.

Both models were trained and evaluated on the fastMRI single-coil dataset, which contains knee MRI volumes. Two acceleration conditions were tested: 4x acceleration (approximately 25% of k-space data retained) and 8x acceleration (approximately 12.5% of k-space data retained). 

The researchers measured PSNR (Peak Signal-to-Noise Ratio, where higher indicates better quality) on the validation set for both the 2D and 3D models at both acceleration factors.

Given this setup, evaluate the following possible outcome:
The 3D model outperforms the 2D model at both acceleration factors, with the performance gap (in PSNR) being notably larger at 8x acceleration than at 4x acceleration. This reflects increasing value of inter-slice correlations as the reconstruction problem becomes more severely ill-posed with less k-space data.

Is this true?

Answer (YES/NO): NO